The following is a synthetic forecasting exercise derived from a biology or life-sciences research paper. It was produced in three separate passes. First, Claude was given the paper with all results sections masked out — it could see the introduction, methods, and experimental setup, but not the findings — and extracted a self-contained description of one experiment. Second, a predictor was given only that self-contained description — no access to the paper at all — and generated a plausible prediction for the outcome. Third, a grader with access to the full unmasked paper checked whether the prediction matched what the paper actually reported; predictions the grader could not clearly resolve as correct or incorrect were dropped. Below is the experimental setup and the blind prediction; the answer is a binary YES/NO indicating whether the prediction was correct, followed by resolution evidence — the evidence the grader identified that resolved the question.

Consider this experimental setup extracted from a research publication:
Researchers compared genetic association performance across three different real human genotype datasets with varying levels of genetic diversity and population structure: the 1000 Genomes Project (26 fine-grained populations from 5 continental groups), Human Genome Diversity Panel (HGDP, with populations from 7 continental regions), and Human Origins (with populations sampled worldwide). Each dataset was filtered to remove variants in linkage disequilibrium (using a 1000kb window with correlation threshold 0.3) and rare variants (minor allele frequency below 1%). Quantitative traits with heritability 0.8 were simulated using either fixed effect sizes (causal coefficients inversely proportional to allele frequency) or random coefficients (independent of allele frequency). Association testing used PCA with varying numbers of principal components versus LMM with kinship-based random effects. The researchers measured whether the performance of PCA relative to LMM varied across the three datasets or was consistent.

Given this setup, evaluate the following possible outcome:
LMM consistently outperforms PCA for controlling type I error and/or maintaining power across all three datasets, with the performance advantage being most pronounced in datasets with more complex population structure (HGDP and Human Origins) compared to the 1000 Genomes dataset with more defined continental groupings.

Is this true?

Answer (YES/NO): NO